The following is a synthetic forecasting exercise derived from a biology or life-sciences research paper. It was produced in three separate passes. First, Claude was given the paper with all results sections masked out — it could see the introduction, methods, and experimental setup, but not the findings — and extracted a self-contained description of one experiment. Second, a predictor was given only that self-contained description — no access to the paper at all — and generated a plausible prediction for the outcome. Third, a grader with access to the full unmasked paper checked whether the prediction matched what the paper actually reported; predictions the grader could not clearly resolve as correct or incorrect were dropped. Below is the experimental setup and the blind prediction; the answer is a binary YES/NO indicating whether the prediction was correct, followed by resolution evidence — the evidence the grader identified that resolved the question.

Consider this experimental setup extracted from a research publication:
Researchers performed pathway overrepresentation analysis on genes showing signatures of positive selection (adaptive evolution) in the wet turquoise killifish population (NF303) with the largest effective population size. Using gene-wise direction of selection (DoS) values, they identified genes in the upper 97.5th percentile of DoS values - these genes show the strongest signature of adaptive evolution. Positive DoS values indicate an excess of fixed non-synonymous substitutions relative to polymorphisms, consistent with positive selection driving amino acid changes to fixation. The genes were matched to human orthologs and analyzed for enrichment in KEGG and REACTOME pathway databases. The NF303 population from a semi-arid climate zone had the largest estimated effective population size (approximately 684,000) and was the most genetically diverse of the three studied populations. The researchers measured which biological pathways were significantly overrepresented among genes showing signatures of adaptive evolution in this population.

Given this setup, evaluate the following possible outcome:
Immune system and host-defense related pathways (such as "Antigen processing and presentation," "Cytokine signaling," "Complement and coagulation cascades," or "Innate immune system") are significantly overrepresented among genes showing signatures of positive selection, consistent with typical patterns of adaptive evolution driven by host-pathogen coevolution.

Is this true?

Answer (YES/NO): NO